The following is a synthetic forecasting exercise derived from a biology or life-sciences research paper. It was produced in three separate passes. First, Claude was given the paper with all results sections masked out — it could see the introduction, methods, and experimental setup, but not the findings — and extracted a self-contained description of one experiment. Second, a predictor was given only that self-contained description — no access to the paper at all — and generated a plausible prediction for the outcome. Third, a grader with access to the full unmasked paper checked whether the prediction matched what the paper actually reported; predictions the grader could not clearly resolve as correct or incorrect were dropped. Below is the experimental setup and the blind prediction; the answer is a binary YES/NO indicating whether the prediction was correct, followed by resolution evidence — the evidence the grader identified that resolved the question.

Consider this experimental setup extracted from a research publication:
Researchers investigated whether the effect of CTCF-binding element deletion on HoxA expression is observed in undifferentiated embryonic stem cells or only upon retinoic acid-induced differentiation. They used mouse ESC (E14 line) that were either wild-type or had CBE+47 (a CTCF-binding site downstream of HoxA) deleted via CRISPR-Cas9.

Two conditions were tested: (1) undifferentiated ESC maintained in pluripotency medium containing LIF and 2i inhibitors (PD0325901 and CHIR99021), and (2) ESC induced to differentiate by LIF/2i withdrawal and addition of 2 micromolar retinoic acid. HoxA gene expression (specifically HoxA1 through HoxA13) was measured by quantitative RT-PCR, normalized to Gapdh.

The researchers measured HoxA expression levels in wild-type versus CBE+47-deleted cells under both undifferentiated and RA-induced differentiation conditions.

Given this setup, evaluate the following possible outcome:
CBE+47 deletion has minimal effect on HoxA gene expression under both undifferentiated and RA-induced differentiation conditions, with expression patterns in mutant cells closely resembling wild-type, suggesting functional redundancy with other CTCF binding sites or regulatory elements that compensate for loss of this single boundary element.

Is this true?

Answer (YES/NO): NO